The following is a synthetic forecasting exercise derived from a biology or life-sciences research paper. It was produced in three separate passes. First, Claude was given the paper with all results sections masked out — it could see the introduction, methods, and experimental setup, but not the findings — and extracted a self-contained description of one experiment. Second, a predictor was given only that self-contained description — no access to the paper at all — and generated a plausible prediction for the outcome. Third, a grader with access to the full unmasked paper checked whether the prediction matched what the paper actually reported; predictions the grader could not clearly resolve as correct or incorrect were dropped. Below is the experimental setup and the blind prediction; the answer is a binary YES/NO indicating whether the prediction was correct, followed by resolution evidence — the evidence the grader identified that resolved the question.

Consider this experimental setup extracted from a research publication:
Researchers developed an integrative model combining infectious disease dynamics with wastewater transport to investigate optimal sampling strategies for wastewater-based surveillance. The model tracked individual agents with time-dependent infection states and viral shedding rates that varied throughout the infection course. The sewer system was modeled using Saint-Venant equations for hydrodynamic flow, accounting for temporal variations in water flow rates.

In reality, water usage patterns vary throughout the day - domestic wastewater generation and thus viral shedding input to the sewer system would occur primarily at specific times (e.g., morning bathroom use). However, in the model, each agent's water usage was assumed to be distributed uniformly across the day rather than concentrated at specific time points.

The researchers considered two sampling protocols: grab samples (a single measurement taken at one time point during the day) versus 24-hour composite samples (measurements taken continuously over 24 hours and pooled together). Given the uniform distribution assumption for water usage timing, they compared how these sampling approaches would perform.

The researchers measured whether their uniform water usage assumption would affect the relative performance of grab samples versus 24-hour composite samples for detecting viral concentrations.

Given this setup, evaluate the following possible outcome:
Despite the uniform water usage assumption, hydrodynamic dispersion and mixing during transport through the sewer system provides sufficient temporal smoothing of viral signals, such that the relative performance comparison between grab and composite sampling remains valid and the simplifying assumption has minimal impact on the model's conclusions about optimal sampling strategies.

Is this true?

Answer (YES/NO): NO